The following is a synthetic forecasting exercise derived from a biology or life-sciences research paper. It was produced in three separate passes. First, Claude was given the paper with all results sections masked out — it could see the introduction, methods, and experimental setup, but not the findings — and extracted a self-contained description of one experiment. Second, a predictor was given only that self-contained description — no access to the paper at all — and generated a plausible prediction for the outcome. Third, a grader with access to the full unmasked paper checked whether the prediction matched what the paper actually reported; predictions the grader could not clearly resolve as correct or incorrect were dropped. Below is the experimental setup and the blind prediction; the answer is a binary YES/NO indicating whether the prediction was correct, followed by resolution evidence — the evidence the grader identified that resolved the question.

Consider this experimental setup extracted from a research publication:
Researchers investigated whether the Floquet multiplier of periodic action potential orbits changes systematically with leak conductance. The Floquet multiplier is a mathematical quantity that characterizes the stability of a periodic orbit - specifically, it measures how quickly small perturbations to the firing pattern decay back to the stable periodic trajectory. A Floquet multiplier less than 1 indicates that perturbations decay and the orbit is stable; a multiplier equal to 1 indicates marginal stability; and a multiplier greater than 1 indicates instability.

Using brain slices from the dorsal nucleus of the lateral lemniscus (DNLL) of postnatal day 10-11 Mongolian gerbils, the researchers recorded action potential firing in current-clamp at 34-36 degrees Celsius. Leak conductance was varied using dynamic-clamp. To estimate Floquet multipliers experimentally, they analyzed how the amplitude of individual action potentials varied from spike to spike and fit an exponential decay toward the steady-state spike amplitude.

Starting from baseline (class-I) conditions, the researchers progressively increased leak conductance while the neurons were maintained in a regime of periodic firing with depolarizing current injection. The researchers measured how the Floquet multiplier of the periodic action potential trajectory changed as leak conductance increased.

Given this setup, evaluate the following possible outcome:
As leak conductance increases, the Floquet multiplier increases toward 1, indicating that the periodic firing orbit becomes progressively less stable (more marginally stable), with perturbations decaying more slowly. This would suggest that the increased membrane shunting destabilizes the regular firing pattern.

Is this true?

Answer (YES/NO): YES